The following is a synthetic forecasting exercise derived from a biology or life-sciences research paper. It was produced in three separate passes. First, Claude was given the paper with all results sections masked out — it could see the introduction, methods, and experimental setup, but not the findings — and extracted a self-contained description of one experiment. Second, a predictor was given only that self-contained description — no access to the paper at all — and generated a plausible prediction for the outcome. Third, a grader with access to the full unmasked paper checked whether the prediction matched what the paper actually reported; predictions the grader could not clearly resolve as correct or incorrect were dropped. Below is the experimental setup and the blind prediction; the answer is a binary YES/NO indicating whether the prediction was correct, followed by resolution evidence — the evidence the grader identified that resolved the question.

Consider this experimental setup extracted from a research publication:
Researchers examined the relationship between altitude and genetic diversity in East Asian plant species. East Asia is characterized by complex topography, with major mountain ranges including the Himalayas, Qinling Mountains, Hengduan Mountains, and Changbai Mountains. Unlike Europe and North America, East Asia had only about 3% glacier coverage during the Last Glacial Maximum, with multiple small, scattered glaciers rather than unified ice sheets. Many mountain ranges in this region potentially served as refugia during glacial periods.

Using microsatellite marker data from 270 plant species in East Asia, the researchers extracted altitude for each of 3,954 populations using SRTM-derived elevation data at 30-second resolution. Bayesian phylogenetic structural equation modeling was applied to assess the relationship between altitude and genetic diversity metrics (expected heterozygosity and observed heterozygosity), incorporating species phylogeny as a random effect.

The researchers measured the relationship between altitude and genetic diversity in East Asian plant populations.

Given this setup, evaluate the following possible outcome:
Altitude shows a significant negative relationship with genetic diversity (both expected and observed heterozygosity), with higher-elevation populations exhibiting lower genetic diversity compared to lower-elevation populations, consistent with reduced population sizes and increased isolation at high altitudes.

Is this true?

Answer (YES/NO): YES